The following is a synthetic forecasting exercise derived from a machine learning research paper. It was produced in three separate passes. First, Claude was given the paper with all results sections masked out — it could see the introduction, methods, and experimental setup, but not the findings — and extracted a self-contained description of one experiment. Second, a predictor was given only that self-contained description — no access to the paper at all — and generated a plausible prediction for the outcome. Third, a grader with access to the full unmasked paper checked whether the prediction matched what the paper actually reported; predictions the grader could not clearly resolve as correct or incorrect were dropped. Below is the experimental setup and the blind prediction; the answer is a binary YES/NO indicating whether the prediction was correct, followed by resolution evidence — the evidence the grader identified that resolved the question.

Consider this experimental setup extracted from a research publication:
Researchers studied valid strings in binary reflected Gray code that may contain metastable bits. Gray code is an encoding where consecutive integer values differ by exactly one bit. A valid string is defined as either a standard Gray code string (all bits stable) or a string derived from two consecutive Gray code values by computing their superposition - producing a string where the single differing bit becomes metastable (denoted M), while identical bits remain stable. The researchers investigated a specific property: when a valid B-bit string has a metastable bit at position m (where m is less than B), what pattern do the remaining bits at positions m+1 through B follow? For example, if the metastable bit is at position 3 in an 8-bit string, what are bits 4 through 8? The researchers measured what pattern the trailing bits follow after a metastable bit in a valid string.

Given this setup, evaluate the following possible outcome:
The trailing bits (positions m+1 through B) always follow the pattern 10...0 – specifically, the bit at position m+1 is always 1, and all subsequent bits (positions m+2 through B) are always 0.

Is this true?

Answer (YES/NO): YES